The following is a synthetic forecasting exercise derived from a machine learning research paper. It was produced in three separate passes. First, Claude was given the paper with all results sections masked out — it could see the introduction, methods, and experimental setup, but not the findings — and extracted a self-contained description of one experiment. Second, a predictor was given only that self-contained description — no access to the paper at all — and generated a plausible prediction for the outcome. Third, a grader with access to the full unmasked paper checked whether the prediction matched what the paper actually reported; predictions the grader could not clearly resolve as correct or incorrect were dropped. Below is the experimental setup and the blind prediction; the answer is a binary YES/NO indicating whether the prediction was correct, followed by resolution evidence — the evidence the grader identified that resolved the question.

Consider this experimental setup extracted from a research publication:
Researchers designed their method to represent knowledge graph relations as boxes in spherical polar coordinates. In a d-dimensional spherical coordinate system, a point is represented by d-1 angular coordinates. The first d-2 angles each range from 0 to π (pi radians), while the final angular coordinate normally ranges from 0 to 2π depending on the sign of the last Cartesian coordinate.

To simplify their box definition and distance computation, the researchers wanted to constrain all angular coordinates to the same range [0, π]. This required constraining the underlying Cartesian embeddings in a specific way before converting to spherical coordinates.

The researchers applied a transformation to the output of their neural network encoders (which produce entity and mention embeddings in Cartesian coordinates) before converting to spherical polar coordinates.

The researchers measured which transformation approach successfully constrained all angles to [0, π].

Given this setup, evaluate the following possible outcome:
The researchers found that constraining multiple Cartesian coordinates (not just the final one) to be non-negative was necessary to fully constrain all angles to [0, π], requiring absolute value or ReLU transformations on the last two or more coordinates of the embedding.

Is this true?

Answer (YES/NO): NO